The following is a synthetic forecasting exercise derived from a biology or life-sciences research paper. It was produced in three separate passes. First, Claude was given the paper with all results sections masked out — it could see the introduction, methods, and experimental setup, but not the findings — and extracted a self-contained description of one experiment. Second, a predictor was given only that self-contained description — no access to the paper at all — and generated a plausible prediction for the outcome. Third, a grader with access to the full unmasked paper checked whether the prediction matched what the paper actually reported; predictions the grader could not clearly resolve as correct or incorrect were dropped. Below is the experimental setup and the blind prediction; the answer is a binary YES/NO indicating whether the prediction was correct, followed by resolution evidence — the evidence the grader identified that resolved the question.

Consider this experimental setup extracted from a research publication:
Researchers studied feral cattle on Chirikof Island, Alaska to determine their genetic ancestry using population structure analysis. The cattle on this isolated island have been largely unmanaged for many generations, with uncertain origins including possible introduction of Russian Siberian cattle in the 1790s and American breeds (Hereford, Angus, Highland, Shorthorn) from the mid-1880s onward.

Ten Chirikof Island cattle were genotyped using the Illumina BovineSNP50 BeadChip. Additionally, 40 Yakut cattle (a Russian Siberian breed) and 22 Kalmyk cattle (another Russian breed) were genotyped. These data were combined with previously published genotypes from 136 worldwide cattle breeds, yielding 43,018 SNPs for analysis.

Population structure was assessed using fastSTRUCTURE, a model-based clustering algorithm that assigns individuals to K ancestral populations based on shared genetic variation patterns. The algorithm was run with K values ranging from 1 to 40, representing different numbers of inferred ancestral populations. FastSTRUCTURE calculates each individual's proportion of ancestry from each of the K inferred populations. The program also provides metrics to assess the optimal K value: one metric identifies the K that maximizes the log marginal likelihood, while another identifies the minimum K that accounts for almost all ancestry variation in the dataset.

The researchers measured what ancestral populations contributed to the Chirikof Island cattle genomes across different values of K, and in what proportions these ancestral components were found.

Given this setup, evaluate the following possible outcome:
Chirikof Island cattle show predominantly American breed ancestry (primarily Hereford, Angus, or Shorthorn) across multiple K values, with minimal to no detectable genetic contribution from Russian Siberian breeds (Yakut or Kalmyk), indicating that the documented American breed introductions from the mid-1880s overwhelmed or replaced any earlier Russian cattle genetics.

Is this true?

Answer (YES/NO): NO